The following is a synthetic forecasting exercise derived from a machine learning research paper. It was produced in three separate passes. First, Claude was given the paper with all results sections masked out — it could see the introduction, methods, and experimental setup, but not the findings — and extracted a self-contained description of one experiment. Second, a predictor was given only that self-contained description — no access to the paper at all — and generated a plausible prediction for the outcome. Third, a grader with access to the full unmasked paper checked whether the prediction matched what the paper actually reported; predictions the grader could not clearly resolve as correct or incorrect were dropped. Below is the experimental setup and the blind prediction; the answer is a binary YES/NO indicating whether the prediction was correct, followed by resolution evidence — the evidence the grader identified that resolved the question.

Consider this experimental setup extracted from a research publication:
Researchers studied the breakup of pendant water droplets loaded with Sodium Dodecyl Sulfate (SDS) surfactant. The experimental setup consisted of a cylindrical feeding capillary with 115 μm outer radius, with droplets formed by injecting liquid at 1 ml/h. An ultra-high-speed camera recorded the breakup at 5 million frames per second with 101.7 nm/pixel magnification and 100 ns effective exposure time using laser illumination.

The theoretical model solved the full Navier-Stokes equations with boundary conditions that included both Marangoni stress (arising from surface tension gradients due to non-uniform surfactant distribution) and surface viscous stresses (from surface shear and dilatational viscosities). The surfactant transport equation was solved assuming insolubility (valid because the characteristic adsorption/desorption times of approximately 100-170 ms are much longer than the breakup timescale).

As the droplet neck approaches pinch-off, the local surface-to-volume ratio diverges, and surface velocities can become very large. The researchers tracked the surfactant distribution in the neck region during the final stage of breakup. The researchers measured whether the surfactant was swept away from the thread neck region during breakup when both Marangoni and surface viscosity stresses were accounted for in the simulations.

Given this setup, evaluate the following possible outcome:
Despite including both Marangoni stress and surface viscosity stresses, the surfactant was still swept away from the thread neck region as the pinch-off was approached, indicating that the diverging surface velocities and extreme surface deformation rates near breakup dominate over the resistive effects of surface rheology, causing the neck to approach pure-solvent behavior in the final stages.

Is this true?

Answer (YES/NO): NO